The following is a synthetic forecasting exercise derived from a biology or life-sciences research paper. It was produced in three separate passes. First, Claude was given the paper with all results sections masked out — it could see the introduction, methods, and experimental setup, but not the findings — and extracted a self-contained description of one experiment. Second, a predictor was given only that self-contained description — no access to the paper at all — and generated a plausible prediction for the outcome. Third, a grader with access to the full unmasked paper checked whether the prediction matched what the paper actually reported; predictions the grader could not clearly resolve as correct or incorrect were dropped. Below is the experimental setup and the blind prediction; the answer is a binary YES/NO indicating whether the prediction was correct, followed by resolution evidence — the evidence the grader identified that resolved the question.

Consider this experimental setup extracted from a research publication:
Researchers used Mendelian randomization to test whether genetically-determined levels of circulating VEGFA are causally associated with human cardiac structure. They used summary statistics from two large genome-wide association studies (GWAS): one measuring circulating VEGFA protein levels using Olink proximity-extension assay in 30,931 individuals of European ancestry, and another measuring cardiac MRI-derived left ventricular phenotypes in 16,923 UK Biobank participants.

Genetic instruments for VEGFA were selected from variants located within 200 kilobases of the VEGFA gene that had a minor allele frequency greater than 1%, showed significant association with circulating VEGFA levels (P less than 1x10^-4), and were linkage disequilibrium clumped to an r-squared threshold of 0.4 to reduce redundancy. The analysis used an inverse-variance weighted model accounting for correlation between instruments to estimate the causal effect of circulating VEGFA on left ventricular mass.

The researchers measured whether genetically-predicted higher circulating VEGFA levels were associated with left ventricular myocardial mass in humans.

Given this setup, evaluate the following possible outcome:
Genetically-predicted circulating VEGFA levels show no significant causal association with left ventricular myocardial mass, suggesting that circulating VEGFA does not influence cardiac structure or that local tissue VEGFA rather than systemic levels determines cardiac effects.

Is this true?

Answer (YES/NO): NO